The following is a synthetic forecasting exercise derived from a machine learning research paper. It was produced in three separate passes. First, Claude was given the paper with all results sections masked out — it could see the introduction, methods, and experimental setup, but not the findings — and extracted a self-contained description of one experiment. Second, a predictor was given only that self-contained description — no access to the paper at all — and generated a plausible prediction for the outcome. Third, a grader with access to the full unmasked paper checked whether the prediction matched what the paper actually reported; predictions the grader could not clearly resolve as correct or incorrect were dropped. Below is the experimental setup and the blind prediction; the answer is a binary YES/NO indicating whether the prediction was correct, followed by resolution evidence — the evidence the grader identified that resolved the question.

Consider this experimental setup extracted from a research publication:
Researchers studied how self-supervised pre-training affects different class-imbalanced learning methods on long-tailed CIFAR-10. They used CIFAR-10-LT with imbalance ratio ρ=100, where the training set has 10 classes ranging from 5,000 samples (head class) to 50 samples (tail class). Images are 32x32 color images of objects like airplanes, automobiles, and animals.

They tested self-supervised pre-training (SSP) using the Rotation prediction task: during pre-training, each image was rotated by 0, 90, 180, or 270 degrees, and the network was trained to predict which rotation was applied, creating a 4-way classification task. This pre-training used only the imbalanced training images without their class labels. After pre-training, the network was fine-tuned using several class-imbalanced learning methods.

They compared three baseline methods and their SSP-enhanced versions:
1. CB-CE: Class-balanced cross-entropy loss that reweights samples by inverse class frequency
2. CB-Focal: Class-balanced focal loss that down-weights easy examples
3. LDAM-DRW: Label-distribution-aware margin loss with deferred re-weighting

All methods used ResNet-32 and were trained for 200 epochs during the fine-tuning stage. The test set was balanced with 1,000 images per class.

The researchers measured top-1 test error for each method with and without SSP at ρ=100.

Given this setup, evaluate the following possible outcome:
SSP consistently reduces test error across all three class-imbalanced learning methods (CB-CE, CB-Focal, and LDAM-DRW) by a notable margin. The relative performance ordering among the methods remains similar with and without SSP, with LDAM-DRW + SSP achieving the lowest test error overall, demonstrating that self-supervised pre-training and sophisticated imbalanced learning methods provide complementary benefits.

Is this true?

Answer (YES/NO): YES